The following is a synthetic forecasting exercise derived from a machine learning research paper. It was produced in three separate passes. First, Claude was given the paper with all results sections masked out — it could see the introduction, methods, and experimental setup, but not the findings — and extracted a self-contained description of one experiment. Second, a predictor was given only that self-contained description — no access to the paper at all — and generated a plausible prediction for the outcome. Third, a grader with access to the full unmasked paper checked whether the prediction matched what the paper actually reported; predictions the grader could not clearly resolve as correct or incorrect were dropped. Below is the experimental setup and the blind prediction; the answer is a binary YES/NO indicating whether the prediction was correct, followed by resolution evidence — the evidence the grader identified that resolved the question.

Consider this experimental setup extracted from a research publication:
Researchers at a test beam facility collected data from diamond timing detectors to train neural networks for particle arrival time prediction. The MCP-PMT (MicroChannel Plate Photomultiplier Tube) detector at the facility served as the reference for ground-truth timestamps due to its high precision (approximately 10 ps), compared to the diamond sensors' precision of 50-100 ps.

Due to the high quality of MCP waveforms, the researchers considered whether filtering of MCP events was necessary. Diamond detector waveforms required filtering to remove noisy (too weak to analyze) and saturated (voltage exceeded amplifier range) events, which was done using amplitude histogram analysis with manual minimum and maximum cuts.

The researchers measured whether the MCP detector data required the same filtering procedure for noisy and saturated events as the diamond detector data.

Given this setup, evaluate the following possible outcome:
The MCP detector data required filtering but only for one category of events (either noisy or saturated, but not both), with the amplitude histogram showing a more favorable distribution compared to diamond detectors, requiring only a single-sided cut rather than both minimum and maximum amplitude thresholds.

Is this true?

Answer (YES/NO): NO